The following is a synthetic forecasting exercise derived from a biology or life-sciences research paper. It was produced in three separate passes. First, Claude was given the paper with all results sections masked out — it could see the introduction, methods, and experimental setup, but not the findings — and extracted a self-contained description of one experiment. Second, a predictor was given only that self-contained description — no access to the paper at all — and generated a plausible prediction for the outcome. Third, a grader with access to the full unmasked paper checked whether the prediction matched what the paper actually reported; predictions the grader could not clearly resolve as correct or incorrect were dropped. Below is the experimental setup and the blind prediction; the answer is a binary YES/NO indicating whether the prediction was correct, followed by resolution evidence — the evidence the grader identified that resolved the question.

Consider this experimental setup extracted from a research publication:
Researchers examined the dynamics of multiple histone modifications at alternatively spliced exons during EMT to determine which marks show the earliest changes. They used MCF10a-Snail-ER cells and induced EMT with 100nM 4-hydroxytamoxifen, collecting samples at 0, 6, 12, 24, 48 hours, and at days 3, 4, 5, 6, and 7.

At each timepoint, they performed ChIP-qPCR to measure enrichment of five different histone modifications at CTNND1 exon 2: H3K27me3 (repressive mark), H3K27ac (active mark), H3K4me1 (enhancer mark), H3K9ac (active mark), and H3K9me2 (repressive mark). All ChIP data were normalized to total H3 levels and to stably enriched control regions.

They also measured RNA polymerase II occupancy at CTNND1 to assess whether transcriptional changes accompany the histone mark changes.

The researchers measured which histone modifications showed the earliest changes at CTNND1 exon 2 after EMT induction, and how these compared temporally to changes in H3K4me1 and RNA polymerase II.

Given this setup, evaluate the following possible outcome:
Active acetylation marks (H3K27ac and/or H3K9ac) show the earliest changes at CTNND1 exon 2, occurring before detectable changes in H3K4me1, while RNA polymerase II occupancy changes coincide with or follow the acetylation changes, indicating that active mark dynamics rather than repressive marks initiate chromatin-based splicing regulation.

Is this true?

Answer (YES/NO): NO